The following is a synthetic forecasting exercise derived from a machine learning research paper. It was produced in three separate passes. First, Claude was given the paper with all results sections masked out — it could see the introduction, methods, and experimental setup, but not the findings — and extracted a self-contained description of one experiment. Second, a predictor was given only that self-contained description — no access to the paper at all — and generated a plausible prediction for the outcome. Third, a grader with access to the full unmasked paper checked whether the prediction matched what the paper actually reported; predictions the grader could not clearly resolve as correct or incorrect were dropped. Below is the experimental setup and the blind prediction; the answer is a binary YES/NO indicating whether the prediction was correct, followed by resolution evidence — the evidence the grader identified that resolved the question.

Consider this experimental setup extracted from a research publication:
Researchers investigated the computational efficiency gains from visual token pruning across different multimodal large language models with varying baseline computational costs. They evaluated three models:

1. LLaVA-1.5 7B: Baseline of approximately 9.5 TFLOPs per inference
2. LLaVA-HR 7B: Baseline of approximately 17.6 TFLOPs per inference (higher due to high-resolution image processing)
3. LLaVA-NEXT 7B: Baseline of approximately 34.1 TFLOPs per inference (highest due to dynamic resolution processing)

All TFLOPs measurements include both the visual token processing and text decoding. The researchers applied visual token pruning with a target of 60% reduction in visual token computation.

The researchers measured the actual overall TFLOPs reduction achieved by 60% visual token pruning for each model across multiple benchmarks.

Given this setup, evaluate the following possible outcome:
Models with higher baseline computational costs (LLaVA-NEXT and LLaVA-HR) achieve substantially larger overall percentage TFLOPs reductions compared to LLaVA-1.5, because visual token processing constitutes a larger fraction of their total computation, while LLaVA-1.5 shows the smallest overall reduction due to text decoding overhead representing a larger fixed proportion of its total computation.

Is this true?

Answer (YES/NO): NO